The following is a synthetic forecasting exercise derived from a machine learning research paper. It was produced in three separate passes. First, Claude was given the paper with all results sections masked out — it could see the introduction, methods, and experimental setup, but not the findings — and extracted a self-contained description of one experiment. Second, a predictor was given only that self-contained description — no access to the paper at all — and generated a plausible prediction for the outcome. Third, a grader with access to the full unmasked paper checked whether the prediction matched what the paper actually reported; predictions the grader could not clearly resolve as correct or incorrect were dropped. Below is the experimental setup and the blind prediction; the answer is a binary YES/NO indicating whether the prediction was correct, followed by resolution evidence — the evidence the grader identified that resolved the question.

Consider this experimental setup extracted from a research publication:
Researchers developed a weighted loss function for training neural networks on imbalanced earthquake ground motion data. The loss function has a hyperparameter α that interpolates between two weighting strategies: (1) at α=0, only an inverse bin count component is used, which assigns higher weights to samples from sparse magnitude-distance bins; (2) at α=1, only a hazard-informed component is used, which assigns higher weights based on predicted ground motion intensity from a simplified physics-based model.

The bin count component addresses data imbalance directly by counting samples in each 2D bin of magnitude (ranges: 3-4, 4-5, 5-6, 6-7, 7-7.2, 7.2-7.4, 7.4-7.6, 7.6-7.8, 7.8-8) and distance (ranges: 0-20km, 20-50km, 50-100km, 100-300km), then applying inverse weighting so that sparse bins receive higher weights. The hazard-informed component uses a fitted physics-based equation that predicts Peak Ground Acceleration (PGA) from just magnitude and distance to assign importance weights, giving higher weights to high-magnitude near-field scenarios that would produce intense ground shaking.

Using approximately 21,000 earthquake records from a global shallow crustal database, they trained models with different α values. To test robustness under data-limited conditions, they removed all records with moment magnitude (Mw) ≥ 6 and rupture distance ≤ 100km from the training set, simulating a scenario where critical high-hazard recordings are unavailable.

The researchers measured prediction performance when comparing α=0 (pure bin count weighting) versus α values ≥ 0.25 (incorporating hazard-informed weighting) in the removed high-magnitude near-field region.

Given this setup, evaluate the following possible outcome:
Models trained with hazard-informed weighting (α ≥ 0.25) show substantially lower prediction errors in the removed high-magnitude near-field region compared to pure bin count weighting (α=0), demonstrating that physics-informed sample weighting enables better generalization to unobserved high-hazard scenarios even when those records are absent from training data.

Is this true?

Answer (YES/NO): YES